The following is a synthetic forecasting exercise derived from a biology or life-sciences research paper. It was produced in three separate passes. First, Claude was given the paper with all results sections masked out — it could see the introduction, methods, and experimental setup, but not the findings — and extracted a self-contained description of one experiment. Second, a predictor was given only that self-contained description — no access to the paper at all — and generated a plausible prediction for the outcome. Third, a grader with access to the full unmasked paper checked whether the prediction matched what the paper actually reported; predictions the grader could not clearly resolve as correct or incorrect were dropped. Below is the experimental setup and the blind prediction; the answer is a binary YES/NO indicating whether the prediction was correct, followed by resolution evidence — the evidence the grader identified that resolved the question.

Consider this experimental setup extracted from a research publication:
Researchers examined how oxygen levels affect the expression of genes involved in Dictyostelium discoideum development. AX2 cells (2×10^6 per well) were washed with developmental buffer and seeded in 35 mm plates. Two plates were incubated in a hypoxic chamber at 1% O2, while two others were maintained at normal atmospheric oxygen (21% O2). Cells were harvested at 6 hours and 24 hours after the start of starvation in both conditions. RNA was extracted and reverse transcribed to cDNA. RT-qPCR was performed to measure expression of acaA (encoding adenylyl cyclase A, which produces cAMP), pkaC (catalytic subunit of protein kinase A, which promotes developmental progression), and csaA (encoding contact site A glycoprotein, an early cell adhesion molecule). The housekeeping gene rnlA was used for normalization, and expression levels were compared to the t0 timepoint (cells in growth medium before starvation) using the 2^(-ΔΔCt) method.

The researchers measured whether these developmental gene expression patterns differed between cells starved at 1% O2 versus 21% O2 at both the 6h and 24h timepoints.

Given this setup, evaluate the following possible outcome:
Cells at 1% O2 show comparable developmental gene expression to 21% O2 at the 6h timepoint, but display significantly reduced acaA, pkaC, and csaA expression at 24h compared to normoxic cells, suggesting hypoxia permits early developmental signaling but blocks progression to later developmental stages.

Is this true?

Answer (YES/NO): NO